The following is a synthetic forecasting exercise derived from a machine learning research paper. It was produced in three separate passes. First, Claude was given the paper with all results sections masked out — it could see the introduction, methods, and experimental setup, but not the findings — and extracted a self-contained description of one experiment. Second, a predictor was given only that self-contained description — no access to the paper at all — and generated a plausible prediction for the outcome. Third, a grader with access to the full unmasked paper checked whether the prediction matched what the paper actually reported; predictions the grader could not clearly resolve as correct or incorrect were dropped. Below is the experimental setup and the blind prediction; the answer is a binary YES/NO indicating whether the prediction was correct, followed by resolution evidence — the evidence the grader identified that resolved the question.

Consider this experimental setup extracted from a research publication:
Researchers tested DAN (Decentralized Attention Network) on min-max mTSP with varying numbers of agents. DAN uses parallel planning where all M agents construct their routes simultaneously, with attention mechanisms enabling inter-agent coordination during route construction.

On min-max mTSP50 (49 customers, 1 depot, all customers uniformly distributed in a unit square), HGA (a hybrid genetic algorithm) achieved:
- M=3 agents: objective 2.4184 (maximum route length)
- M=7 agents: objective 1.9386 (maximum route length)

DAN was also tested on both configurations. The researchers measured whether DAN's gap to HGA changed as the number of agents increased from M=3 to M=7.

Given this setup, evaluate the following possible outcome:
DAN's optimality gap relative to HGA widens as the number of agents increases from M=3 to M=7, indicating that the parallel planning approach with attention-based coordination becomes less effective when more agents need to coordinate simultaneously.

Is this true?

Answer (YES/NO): NO